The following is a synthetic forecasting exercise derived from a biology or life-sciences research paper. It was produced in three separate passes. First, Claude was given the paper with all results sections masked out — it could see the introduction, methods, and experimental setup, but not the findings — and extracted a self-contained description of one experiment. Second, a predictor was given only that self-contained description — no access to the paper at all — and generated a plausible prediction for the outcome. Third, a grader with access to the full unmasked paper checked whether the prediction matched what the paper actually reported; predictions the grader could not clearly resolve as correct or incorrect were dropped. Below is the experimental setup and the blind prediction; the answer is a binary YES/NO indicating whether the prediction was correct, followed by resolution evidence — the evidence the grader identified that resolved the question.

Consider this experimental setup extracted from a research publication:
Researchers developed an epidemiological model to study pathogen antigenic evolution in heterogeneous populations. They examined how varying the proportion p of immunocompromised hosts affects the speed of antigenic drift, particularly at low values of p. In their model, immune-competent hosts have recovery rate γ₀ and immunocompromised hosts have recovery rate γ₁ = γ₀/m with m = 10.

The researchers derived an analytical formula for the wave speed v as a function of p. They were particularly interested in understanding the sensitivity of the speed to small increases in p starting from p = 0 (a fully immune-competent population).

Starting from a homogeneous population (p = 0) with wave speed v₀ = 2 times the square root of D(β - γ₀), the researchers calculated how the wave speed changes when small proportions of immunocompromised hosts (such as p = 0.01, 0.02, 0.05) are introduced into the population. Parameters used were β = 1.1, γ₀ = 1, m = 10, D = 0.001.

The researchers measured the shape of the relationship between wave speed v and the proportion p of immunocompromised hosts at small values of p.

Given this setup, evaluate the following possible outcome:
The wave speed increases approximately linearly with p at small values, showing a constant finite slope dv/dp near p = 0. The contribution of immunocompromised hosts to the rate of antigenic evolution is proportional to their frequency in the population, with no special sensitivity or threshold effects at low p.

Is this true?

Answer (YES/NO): NO